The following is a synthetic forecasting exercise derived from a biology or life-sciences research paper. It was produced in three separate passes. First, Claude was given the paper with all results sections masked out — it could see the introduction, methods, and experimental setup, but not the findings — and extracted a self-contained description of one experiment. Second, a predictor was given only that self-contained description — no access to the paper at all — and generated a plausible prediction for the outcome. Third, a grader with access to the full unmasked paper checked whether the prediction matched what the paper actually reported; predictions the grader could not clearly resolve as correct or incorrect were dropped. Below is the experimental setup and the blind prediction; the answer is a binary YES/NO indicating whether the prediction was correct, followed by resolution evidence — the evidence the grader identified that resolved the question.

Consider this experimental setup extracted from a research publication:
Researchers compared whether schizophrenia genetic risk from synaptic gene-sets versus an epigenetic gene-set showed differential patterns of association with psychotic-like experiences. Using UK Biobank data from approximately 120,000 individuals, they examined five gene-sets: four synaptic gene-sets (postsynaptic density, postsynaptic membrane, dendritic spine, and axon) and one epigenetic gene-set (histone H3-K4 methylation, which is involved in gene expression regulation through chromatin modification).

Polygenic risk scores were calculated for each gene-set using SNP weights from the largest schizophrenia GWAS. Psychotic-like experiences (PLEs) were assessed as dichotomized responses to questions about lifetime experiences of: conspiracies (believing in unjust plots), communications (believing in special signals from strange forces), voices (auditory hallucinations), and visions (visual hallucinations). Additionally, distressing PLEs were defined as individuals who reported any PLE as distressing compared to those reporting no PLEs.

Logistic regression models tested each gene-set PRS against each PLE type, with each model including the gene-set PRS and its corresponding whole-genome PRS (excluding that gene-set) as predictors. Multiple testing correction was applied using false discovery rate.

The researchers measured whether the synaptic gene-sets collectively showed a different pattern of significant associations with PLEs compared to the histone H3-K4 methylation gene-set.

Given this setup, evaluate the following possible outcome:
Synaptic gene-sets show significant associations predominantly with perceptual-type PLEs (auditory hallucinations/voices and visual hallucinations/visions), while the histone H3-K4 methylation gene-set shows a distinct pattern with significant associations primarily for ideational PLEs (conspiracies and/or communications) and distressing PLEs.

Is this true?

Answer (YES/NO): NO